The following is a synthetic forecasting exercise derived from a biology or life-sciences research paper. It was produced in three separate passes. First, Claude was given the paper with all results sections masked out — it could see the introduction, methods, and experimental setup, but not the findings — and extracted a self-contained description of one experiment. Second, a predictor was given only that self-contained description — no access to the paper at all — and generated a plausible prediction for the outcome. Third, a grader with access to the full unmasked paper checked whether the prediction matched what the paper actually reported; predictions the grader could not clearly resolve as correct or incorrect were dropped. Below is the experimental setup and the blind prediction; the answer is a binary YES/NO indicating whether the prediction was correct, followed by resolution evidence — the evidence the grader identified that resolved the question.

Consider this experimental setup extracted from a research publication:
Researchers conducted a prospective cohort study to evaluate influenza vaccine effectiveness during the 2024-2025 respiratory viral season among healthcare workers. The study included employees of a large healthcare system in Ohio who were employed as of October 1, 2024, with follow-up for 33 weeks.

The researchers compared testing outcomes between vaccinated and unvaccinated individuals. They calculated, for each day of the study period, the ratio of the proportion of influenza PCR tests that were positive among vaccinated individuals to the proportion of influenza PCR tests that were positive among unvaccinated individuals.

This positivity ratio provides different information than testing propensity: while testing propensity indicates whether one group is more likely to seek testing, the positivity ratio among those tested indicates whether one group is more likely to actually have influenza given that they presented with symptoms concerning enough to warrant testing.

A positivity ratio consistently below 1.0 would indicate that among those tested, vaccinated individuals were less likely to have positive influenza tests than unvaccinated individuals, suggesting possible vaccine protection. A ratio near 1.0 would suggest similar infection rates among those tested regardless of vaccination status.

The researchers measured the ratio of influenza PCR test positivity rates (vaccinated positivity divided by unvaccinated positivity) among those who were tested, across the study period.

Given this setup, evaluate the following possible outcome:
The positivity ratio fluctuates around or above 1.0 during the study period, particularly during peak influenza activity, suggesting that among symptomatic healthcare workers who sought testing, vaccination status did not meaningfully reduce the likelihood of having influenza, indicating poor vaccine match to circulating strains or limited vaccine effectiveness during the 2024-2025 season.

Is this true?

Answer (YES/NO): YES